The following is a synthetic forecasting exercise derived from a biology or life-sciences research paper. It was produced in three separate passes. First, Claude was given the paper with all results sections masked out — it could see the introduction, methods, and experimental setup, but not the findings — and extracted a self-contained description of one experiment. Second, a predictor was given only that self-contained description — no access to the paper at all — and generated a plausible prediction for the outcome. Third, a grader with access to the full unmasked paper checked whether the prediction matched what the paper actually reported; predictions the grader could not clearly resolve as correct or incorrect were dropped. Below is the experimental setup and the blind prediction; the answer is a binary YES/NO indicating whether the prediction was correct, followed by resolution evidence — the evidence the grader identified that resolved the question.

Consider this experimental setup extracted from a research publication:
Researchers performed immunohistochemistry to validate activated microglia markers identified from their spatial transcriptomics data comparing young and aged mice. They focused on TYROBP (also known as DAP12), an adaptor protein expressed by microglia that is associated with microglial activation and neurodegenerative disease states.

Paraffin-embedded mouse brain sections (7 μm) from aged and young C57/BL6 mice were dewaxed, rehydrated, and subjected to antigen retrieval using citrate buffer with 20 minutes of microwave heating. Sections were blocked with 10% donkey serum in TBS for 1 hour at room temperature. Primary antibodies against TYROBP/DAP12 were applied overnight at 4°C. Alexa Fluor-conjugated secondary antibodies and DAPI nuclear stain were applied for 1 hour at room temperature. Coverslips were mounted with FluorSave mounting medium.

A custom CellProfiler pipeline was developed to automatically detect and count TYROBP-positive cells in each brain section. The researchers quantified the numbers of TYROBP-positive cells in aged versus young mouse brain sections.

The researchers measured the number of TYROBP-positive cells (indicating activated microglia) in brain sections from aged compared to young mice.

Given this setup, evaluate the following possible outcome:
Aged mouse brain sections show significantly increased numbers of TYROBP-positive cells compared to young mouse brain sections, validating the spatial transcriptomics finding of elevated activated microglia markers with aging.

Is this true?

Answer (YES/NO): YES